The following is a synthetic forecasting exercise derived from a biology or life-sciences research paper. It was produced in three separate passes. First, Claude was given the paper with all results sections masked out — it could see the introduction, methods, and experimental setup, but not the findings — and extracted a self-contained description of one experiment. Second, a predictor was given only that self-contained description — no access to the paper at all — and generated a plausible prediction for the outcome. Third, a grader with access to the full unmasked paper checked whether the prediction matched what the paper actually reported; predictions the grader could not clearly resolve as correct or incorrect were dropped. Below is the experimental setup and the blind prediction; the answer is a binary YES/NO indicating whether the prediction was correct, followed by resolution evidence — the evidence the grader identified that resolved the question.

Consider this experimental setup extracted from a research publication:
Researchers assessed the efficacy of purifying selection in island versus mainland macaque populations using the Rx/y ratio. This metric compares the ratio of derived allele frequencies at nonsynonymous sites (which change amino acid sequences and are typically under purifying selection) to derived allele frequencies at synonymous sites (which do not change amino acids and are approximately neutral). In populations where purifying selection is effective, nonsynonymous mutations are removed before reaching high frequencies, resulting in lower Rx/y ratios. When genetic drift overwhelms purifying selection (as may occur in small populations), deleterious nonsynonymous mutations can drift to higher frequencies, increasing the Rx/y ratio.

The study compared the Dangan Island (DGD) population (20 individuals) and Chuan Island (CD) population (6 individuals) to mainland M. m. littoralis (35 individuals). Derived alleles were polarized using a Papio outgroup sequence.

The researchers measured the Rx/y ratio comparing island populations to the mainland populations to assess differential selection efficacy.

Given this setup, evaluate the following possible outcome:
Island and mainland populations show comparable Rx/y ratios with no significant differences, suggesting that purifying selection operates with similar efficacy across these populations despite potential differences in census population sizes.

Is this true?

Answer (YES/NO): NO